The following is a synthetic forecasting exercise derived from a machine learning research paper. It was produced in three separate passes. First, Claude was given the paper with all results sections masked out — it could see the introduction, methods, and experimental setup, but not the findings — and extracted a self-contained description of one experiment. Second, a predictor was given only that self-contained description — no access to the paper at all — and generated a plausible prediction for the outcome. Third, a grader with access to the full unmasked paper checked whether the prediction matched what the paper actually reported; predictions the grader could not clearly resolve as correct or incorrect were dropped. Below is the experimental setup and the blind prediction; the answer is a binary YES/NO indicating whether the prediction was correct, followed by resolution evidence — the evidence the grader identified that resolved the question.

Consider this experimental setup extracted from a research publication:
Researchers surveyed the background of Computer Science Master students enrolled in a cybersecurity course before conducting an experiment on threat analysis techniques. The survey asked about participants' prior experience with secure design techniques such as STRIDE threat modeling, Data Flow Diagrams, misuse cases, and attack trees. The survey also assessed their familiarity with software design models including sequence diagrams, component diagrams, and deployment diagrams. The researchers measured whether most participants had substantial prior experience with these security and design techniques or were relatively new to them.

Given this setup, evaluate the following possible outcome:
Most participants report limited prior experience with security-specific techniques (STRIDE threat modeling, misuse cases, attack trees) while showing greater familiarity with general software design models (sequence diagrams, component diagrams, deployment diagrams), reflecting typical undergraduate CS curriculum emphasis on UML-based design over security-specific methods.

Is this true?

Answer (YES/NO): NO